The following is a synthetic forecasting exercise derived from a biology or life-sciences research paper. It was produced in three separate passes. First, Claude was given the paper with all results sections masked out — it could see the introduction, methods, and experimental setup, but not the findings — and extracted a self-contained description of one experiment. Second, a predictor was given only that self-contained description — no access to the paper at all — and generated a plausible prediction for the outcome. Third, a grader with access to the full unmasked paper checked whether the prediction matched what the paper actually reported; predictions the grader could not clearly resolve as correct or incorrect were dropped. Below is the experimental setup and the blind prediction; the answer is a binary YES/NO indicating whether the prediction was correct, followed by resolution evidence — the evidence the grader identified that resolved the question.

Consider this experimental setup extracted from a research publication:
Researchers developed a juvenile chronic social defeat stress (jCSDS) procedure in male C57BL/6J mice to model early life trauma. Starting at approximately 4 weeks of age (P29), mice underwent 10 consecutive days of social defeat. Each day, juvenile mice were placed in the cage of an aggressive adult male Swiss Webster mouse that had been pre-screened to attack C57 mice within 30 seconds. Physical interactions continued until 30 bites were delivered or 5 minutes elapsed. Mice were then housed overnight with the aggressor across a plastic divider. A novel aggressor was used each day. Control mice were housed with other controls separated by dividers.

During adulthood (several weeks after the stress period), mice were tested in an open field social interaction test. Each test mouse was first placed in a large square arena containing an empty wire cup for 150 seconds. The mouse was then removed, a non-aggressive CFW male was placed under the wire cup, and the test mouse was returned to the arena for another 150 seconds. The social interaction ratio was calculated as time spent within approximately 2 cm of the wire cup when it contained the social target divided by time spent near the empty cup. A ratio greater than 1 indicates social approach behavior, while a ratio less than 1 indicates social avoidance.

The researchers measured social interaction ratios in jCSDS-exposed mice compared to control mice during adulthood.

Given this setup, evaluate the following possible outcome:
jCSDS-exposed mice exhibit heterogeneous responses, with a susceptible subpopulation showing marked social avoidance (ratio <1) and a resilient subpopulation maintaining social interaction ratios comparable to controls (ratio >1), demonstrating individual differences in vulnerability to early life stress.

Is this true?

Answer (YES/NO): NO